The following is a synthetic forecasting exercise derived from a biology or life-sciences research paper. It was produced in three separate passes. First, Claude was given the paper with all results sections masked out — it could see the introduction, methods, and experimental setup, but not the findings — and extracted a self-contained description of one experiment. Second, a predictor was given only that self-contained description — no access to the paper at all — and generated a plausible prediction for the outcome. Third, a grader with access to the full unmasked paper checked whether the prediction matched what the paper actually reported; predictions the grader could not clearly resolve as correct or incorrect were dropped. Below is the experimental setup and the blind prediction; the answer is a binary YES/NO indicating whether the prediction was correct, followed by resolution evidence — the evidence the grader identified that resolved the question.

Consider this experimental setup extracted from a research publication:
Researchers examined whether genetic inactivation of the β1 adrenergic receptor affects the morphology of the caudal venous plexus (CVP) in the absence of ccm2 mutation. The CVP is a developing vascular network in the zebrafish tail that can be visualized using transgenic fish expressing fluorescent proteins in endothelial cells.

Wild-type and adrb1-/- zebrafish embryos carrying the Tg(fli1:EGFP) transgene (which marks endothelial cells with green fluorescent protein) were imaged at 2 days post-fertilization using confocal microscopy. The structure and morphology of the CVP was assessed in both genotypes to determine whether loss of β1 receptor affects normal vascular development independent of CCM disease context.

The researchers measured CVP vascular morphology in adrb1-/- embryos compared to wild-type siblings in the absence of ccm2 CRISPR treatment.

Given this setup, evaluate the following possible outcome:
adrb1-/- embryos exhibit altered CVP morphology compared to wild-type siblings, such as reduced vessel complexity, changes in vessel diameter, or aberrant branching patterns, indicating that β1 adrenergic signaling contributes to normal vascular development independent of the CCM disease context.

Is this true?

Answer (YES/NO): NO